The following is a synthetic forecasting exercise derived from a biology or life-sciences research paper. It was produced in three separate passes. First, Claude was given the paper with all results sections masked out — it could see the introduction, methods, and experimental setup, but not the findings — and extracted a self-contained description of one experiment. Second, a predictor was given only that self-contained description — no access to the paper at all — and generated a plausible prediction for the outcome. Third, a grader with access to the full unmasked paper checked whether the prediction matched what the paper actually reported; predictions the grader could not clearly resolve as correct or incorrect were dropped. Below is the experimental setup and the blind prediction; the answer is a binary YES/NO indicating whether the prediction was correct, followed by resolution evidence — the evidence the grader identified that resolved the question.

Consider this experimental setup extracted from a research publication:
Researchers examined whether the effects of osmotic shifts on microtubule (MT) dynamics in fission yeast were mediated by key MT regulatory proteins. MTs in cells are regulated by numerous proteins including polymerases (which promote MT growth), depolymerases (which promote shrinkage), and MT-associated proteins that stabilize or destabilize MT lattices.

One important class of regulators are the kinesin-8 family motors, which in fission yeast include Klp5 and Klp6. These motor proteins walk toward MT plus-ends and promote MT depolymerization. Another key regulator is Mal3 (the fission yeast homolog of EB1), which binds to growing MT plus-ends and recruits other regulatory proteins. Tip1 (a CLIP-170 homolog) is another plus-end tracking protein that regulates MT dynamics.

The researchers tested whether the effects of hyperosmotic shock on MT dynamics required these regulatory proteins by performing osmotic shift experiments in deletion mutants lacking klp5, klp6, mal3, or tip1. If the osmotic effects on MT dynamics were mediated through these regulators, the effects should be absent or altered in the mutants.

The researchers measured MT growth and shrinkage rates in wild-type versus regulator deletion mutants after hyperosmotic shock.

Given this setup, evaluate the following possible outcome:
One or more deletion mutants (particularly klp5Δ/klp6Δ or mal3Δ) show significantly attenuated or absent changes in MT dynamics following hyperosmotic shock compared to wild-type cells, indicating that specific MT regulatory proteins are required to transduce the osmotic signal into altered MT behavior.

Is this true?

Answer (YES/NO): NO